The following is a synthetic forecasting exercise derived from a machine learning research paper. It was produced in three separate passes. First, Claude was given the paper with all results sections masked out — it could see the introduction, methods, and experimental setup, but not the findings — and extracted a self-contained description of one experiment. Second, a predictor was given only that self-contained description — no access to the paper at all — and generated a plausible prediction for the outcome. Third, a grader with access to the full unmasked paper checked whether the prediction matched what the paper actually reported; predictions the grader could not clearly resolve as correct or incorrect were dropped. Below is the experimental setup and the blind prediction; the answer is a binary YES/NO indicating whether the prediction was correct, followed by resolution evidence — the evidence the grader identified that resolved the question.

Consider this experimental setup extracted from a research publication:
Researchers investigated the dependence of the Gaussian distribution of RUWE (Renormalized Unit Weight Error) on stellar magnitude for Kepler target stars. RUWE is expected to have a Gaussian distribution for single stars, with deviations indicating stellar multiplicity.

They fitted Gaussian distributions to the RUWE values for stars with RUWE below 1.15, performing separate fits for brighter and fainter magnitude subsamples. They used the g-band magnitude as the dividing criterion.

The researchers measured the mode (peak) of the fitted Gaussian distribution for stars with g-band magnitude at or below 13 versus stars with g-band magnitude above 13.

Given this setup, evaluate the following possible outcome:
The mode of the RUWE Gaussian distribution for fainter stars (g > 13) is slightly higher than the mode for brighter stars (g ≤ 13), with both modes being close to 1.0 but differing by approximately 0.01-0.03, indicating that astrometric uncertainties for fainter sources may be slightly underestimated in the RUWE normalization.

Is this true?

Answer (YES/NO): YES